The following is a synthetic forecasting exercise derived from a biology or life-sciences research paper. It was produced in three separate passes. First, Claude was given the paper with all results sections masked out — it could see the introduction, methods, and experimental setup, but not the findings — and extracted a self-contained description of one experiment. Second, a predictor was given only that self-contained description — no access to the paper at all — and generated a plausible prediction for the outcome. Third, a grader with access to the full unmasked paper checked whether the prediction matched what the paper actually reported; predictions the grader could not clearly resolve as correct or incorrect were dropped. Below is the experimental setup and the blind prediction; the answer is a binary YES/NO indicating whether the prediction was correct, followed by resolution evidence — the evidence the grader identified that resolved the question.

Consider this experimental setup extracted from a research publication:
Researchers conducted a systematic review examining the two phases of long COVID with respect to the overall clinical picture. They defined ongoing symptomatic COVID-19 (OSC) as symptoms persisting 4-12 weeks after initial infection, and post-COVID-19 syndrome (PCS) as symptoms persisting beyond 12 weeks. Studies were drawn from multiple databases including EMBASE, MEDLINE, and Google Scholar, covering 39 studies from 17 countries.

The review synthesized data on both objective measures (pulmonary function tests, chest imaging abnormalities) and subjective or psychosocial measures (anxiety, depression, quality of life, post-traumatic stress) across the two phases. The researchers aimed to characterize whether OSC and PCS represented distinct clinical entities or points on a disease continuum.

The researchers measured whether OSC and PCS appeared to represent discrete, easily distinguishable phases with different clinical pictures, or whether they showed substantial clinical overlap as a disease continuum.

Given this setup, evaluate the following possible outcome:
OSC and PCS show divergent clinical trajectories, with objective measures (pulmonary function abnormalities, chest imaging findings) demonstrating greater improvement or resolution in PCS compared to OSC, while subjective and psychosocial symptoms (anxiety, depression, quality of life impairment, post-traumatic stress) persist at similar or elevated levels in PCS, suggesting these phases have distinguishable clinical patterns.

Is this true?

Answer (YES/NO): YES